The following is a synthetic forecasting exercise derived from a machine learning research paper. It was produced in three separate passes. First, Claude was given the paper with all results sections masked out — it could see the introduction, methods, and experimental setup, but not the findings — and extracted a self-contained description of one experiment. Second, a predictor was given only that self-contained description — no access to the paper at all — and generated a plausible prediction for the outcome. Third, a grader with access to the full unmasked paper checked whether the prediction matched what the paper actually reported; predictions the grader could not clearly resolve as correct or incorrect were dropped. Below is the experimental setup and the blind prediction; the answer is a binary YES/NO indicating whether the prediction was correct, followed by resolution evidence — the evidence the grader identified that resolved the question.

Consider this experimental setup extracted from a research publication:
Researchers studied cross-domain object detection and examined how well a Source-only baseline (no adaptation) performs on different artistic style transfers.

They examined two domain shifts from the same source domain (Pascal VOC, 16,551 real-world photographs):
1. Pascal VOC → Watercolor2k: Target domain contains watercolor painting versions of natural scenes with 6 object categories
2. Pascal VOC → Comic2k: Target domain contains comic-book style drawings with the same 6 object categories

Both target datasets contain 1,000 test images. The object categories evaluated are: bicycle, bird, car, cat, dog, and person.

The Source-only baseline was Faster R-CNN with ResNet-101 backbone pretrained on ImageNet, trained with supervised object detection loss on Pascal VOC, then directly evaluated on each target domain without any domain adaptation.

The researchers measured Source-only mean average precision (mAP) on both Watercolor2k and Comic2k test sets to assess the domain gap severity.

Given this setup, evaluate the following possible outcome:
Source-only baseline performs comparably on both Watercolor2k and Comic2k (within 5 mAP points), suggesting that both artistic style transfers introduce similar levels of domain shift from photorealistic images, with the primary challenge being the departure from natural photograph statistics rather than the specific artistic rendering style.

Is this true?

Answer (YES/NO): NO